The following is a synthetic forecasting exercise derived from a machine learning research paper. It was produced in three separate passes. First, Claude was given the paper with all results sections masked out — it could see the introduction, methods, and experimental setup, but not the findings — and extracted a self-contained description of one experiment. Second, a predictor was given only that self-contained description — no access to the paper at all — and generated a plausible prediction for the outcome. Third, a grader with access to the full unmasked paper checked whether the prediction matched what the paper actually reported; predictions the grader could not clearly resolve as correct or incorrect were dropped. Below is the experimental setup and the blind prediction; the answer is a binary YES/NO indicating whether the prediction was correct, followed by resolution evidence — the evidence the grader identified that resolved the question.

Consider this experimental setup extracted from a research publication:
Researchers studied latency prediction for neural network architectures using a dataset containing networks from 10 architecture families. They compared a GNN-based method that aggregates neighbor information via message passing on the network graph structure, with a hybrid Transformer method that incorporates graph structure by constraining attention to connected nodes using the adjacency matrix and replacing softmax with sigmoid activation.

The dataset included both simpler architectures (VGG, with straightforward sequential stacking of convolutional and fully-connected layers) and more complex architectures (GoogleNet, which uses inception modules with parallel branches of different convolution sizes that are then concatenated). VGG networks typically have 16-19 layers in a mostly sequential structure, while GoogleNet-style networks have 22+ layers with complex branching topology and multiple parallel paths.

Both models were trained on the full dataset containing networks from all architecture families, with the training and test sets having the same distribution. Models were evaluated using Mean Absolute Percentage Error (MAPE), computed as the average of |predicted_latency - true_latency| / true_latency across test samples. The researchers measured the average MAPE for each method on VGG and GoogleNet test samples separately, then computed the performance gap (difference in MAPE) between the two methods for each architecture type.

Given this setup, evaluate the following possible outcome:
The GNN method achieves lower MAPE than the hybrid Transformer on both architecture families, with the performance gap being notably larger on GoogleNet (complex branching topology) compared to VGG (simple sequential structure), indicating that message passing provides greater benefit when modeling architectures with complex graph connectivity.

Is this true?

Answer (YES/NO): NO